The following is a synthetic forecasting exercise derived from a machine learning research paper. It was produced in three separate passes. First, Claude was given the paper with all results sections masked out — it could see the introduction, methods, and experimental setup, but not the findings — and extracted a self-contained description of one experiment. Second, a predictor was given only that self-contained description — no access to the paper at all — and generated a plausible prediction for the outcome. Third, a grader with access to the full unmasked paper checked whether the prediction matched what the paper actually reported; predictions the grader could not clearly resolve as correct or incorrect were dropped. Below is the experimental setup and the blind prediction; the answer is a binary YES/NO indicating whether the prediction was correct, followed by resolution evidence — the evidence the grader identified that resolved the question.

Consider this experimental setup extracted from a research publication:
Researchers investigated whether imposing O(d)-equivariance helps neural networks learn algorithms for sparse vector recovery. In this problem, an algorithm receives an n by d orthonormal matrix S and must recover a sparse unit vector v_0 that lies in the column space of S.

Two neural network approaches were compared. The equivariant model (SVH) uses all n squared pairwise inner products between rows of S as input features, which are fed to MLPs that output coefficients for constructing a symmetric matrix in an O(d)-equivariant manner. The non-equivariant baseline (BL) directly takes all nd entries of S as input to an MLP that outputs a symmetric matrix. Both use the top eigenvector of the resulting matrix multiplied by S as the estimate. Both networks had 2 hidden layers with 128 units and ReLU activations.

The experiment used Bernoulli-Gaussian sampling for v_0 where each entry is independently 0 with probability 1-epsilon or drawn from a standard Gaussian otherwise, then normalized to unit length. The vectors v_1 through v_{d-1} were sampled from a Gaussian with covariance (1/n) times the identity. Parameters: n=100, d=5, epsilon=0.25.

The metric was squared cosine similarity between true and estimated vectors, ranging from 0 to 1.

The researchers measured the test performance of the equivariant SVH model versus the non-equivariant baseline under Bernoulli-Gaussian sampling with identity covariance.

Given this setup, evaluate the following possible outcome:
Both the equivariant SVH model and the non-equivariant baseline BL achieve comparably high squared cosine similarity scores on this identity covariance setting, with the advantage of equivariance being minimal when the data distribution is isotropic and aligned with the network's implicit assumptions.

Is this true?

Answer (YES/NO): NO